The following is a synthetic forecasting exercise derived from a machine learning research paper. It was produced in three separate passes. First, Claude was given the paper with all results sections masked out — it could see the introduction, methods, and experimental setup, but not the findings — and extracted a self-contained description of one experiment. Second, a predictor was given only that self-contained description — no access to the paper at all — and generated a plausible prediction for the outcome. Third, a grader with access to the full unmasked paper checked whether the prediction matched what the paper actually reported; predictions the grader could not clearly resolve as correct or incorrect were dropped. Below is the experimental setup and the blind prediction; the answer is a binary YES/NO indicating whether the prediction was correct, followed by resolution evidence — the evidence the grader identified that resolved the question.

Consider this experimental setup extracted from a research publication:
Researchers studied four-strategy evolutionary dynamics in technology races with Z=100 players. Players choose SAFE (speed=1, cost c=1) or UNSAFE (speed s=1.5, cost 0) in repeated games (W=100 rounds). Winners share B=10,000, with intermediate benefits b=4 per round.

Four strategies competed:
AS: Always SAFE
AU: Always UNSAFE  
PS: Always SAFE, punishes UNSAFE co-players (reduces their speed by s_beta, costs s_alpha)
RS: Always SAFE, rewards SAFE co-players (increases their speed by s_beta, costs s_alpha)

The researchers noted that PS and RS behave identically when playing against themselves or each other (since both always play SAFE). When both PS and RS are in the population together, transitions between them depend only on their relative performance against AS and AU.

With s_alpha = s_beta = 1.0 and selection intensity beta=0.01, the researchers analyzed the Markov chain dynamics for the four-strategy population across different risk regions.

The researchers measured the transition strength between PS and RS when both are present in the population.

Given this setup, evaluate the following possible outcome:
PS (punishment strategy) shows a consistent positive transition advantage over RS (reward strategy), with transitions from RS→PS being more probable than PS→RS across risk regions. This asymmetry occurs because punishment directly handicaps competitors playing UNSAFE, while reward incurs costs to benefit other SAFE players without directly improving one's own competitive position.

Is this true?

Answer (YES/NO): YES